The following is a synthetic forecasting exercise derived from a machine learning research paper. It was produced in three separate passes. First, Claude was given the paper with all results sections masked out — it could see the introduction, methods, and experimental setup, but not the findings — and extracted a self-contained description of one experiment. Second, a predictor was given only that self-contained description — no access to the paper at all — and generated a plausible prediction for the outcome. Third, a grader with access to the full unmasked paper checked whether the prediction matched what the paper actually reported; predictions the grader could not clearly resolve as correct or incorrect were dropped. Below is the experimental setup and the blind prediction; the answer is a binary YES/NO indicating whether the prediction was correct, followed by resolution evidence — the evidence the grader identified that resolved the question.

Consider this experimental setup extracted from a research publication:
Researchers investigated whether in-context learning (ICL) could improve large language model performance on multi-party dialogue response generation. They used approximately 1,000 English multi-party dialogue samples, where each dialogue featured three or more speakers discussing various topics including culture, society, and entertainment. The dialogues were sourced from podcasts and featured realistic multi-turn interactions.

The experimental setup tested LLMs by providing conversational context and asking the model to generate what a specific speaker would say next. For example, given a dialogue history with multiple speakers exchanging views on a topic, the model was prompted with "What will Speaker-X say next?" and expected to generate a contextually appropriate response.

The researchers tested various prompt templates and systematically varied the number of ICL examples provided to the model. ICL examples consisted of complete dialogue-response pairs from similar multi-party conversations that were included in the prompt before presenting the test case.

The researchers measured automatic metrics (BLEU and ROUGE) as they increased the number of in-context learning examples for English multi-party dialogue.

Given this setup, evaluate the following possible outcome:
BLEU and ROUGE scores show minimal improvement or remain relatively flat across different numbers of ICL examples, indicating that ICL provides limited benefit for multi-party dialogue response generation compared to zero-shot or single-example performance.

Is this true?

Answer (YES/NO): YES